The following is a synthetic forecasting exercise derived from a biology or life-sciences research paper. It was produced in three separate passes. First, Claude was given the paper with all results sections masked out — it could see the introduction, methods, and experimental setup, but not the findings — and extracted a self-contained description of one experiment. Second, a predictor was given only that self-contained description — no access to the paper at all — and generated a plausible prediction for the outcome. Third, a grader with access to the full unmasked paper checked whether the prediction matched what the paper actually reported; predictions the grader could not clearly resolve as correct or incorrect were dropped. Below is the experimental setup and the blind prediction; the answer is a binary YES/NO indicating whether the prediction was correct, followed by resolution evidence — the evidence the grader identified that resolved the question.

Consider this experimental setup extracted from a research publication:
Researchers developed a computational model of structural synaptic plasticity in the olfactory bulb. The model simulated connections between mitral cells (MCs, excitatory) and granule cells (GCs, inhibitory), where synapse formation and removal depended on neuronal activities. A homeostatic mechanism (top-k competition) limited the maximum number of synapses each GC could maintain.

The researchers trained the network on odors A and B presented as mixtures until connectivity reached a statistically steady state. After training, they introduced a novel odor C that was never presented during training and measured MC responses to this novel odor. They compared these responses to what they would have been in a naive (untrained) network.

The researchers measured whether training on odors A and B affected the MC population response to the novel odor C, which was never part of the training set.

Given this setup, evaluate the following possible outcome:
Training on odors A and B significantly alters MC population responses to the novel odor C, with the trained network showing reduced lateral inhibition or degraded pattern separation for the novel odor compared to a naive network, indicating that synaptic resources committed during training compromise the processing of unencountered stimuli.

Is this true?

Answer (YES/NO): NO